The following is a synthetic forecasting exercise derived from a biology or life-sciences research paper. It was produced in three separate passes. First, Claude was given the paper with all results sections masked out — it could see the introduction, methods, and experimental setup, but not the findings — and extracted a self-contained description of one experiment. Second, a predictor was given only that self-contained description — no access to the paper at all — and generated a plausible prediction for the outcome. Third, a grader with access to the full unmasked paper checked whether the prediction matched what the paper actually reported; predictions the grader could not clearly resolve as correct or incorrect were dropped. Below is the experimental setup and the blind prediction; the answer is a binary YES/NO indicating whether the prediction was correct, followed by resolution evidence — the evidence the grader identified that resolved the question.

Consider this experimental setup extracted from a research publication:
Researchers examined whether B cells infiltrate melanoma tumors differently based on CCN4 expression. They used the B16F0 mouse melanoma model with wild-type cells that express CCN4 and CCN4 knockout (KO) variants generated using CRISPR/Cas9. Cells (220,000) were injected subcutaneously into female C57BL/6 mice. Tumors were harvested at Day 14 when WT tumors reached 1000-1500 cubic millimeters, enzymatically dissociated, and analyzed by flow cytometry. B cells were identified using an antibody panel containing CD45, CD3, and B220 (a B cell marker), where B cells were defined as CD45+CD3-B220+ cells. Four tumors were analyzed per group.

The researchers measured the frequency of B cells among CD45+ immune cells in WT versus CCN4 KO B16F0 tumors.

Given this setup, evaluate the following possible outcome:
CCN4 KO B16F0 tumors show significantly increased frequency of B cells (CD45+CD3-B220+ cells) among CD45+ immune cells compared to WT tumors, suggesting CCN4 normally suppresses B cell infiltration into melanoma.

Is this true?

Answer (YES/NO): NO